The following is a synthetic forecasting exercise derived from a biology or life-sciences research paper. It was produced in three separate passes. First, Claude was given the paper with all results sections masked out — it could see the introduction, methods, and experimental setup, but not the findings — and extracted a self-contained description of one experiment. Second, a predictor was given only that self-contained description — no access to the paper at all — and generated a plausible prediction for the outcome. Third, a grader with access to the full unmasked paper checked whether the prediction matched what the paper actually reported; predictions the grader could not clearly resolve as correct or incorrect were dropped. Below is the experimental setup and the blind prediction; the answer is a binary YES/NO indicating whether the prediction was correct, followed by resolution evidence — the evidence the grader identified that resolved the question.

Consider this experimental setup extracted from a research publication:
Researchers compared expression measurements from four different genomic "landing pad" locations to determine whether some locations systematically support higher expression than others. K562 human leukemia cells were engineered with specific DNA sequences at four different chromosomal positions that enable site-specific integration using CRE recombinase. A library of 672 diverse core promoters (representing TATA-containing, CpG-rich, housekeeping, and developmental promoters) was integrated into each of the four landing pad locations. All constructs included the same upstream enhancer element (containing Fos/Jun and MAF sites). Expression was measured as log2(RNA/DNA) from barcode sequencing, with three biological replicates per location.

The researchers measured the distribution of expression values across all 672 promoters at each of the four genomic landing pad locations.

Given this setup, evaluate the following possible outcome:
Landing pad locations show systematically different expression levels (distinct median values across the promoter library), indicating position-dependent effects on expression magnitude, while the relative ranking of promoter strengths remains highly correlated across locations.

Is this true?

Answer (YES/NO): YES